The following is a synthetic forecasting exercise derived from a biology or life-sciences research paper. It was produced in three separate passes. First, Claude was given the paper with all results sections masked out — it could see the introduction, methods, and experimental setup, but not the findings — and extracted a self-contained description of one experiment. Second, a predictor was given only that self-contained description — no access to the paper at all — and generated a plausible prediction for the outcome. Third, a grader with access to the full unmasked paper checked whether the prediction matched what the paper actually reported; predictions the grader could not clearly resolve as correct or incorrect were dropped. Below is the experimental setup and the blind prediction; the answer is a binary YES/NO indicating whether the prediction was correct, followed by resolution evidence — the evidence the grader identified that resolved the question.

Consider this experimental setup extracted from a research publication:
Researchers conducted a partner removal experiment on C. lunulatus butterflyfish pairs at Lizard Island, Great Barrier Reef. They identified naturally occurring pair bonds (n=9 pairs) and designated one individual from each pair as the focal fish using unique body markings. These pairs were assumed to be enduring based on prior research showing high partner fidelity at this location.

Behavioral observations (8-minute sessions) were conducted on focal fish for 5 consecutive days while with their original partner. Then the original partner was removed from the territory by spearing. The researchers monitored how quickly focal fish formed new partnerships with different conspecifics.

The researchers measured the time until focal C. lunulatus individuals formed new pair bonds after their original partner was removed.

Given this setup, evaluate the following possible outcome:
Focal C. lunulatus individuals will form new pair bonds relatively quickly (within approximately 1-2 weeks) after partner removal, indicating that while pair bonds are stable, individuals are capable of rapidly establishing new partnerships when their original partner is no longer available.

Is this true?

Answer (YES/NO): NO